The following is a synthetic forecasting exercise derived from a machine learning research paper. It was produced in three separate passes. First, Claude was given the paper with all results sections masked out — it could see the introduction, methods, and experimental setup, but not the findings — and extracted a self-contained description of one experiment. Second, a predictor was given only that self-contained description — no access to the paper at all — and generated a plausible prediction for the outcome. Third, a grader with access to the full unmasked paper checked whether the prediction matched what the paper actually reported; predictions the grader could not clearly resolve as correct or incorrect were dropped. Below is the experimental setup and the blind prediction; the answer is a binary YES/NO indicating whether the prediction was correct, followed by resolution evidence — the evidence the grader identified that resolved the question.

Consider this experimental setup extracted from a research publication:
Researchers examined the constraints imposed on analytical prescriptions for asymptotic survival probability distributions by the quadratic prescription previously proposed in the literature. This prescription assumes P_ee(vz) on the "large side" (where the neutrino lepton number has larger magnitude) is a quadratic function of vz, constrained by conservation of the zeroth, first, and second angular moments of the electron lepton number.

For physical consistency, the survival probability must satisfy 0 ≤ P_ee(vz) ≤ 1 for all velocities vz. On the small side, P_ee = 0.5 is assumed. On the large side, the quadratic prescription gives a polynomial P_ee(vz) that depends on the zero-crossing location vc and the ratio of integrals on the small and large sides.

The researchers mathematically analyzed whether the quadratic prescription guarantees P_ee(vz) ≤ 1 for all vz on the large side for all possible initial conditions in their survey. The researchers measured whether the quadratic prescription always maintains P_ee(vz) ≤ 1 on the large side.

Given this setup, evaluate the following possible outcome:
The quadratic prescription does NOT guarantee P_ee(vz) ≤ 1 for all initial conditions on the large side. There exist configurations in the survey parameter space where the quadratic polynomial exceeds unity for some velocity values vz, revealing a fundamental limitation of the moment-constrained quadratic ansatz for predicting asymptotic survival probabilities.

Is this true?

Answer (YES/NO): YES